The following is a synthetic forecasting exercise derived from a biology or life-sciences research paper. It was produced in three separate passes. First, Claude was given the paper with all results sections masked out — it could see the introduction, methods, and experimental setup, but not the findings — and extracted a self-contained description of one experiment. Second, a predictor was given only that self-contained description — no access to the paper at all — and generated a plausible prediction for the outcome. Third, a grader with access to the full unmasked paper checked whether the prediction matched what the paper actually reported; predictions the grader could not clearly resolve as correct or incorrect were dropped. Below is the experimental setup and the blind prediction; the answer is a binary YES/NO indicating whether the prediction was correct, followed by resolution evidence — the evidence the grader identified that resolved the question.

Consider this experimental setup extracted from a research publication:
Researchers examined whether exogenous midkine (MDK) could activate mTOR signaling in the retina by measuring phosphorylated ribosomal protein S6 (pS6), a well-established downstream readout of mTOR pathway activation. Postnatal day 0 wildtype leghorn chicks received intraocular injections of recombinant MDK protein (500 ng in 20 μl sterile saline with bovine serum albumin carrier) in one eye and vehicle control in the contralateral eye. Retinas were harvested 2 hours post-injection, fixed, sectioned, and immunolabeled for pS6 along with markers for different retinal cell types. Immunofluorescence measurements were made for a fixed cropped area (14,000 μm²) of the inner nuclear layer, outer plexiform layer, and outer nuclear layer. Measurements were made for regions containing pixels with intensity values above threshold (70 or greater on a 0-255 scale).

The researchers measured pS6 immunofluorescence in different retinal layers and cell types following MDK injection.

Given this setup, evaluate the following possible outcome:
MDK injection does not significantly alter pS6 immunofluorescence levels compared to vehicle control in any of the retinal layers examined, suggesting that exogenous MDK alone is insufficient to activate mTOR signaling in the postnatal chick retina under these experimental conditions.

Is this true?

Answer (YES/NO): NO